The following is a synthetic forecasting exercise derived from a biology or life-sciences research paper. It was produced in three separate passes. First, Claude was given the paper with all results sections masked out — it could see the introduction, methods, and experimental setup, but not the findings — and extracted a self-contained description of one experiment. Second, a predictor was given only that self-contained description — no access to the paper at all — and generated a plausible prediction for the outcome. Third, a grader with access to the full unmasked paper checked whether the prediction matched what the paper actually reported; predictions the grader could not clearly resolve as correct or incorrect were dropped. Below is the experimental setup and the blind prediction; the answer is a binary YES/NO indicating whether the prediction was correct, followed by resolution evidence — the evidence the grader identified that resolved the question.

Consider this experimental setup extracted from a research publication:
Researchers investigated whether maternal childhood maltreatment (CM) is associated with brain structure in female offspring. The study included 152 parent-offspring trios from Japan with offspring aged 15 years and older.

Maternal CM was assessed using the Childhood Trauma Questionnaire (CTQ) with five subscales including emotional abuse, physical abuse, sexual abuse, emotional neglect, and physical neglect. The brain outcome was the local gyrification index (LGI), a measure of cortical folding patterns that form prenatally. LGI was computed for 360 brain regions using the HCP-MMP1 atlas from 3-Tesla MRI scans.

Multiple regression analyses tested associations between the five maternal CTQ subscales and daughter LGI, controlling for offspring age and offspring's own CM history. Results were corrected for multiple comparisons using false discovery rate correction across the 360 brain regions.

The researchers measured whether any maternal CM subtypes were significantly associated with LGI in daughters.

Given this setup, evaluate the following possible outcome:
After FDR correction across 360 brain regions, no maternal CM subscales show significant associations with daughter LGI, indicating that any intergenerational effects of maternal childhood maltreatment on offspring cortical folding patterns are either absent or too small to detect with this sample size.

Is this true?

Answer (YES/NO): YES